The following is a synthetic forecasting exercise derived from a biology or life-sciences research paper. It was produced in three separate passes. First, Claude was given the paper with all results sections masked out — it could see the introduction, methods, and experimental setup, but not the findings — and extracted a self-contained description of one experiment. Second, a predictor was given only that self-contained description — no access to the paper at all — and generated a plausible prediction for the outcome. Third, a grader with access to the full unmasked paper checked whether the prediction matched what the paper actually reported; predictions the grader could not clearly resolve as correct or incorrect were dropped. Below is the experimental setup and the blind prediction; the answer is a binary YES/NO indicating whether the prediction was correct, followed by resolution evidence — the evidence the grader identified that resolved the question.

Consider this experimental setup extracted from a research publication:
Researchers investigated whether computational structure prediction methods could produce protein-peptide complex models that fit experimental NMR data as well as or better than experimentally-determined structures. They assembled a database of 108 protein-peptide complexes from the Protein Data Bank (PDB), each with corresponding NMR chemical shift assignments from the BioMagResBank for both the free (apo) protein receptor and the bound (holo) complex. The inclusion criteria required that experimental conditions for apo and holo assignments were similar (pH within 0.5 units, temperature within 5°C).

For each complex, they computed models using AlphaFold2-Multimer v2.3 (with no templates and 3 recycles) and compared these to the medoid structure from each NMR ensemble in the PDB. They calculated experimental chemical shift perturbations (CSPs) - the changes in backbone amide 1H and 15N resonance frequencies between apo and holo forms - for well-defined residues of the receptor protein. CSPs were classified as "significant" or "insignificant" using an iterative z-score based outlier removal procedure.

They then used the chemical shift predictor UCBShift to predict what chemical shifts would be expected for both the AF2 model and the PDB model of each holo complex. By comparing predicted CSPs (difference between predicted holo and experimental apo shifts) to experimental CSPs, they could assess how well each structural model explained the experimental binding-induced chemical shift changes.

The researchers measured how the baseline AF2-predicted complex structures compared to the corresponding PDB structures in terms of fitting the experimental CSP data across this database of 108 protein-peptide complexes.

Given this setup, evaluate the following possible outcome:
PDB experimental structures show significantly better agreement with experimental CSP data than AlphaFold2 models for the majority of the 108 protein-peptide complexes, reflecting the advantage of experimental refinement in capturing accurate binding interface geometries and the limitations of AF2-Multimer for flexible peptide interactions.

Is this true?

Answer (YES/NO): NO